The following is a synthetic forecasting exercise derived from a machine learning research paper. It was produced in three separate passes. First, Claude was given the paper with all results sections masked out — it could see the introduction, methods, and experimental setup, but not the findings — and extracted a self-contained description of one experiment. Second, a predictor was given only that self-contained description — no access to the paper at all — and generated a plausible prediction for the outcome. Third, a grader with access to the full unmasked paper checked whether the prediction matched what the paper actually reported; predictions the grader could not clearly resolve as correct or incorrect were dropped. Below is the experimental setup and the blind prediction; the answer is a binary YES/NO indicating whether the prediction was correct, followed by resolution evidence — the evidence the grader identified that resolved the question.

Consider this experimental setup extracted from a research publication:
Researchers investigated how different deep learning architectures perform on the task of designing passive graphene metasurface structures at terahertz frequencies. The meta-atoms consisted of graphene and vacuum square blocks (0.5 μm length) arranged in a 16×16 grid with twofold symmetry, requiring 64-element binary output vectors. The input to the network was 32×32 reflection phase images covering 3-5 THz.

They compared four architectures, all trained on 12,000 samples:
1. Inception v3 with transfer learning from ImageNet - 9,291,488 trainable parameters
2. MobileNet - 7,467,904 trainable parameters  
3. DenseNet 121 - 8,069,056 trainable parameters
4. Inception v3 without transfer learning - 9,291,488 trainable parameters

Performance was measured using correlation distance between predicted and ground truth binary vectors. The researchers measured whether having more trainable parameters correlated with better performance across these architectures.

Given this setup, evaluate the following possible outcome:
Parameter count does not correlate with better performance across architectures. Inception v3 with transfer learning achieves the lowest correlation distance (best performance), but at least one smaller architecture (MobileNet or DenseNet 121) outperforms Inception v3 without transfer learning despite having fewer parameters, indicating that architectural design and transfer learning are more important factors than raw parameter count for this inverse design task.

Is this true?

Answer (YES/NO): NO